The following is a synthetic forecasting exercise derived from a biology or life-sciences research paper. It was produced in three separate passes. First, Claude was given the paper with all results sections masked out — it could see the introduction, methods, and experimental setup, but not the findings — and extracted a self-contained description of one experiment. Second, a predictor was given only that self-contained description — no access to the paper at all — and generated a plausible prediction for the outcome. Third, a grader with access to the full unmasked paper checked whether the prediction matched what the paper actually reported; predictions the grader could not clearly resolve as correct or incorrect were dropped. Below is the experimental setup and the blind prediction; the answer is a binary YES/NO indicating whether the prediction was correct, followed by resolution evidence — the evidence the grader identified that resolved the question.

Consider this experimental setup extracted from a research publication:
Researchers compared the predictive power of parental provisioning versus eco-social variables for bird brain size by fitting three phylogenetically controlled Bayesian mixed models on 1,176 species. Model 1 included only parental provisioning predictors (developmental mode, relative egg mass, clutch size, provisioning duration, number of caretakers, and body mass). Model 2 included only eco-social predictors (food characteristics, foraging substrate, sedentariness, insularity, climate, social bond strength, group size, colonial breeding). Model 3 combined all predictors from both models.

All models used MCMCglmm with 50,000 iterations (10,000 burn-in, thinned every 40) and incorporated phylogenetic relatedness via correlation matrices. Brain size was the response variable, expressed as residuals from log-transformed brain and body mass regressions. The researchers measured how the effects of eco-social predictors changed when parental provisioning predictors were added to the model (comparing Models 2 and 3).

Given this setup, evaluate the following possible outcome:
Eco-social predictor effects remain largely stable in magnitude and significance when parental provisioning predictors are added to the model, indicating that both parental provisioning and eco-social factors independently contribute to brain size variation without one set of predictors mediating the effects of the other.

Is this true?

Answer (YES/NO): NO